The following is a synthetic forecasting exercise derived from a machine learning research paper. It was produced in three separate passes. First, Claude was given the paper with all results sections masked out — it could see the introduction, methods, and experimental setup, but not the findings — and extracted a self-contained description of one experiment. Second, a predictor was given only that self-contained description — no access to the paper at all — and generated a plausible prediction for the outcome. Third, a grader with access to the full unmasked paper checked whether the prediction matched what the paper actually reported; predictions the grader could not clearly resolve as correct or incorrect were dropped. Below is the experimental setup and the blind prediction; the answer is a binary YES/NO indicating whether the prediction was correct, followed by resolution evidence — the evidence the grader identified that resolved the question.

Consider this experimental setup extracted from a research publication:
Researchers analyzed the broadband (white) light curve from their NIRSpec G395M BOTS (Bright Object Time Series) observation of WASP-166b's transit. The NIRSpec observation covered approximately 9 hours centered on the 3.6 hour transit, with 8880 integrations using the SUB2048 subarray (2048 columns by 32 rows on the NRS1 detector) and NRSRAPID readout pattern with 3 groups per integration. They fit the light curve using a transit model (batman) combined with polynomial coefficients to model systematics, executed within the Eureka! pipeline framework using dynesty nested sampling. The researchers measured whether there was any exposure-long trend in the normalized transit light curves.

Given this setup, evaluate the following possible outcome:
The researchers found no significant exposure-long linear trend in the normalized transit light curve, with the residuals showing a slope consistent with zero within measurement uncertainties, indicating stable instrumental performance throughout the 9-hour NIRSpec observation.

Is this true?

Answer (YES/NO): NO